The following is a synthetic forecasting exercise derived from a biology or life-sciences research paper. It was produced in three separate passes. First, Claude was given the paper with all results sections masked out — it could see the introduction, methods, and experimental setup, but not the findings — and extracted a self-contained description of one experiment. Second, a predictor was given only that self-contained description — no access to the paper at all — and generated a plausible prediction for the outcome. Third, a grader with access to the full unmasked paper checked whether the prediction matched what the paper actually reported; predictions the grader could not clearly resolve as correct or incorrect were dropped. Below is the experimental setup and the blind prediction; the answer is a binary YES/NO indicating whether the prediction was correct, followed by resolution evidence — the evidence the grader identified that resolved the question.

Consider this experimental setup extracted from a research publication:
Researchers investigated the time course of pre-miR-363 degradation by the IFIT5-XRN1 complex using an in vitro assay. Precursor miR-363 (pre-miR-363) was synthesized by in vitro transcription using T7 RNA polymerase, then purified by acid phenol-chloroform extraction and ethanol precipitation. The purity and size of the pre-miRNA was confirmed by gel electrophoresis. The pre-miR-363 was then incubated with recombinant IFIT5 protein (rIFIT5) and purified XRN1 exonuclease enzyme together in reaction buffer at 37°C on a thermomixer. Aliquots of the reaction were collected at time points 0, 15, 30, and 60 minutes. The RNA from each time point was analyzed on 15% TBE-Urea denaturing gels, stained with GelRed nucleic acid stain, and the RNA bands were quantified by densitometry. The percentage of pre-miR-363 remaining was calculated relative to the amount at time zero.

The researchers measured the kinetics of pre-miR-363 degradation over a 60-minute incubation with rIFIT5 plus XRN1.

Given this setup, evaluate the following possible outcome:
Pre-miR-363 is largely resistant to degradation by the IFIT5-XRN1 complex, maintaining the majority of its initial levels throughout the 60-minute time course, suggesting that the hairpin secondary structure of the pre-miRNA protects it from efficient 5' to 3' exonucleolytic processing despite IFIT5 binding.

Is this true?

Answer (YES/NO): NO